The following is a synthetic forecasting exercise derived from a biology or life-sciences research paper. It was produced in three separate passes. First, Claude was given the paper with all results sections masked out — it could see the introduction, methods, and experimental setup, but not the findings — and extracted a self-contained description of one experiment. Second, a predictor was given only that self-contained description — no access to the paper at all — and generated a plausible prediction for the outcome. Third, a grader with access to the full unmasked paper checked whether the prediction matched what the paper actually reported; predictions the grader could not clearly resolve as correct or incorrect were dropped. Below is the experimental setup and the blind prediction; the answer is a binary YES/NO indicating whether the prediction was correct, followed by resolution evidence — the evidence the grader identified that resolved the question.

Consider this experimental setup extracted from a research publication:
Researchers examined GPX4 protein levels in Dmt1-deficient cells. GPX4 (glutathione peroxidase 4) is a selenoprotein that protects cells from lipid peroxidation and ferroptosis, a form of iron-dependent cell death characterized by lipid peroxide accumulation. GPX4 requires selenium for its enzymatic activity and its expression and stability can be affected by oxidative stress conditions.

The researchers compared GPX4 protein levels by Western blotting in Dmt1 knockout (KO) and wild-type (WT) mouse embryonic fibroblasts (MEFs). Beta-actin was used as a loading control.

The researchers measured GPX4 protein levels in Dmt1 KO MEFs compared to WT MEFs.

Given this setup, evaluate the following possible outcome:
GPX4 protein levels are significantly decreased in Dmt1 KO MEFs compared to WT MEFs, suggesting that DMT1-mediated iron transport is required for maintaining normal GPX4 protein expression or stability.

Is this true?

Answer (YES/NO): NO